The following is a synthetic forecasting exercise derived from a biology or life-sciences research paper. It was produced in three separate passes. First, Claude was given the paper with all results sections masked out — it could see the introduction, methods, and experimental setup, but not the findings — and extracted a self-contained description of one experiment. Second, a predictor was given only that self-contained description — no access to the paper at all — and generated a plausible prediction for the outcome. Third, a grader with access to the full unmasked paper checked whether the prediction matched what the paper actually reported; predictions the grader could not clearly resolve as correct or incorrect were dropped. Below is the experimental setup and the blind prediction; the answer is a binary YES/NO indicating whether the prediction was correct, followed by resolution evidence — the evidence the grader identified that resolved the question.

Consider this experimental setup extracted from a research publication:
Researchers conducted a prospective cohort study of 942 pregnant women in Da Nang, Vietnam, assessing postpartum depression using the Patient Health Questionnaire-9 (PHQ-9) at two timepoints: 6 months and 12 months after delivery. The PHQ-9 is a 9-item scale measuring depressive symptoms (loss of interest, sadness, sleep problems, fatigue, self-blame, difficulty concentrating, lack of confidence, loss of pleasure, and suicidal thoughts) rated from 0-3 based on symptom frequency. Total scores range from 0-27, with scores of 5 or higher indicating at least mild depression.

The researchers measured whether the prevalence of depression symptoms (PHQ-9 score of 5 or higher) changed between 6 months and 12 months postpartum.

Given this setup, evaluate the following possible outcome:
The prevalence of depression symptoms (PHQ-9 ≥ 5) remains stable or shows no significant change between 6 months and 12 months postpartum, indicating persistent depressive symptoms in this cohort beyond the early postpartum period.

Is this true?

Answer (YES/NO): NO